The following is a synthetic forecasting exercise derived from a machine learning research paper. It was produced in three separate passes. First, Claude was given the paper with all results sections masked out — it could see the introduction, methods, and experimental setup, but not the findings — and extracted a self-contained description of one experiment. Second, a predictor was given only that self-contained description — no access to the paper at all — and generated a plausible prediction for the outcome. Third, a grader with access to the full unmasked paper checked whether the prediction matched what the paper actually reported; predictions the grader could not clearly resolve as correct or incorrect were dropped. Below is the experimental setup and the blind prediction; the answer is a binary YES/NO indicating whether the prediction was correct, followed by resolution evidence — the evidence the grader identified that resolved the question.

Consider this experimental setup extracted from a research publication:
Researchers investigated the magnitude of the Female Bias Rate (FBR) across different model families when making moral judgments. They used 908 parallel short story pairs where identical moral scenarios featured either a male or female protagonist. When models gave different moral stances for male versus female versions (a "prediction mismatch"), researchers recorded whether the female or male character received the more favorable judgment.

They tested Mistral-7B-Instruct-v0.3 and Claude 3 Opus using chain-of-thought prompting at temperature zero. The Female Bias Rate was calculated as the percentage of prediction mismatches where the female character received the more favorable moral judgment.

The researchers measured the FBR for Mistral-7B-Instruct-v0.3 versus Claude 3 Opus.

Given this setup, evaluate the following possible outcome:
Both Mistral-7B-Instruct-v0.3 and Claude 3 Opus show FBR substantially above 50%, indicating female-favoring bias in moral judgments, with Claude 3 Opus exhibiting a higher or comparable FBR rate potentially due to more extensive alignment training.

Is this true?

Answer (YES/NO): NO